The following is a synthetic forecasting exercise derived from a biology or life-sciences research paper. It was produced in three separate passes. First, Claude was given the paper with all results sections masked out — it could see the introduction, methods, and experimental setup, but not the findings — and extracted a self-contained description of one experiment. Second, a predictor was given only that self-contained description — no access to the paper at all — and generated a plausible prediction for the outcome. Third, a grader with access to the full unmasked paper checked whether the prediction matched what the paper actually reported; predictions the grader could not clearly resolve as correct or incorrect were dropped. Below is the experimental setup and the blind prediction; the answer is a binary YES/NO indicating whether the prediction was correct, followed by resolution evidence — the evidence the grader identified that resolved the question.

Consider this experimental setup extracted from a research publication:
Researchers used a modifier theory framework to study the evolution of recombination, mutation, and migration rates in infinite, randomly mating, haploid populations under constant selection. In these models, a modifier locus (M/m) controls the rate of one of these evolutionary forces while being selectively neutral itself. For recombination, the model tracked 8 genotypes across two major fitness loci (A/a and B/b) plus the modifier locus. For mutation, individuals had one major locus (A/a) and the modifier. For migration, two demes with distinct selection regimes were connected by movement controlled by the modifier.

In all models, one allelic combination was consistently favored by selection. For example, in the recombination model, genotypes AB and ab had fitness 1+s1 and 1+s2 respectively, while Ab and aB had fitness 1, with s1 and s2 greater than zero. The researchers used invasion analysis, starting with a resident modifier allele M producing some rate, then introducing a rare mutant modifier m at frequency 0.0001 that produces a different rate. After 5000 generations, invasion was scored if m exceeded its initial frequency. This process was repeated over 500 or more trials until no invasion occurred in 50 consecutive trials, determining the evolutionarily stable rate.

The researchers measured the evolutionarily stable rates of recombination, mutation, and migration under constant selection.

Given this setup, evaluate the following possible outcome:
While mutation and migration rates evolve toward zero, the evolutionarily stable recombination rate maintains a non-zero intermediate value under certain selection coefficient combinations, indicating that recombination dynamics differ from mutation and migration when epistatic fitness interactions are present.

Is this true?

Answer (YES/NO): NO